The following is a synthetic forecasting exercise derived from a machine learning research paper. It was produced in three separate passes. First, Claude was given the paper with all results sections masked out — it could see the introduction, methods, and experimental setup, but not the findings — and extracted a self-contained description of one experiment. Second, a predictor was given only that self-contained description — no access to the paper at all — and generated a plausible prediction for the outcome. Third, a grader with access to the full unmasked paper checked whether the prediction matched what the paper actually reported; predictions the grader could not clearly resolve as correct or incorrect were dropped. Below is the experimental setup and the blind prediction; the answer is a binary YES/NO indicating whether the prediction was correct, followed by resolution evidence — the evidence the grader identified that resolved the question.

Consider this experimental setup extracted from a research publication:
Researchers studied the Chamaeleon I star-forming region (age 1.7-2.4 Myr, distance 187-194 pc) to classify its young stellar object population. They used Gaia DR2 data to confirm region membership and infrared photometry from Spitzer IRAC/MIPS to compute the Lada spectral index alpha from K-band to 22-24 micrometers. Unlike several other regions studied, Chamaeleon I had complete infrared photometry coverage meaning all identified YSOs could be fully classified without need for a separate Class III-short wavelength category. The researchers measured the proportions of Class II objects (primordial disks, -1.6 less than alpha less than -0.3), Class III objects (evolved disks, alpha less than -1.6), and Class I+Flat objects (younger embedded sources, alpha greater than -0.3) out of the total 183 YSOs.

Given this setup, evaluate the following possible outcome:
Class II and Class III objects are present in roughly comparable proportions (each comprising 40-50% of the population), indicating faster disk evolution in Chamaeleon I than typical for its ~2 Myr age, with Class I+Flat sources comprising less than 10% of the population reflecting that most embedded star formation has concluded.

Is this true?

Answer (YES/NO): NO